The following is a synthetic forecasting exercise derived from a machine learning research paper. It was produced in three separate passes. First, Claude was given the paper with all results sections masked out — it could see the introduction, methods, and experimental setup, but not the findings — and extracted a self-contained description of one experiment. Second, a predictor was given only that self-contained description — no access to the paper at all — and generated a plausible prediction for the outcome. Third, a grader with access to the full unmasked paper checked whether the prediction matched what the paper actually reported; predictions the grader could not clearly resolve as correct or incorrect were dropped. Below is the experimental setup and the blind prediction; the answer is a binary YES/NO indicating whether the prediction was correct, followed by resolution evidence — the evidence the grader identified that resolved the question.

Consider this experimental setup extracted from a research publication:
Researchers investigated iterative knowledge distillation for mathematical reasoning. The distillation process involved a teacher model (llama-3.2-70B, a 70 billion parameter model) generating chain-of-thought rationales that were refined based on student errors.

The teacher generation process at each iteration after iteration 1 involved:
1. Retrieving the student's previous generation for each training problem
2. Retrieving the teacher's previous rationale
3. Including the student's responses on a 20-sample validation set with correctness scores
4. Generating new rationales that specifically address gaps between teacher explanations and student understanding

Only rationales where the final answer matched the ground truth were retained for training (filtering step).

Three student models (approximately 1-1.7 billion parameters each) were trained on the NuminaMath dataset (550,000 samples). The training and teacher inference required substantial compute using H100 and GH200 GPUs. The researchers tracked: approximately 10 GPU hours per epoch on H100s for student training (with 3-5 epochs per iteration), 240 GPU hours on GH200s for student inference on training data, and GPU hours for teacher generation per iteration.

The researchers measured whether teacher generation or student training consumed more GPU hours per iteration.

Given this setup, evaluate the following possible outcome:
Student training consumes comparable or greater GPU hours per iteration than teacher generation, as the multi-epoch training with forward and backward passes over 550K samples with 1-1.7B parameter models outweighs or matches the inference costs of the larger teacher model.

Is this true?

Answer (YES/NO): NO